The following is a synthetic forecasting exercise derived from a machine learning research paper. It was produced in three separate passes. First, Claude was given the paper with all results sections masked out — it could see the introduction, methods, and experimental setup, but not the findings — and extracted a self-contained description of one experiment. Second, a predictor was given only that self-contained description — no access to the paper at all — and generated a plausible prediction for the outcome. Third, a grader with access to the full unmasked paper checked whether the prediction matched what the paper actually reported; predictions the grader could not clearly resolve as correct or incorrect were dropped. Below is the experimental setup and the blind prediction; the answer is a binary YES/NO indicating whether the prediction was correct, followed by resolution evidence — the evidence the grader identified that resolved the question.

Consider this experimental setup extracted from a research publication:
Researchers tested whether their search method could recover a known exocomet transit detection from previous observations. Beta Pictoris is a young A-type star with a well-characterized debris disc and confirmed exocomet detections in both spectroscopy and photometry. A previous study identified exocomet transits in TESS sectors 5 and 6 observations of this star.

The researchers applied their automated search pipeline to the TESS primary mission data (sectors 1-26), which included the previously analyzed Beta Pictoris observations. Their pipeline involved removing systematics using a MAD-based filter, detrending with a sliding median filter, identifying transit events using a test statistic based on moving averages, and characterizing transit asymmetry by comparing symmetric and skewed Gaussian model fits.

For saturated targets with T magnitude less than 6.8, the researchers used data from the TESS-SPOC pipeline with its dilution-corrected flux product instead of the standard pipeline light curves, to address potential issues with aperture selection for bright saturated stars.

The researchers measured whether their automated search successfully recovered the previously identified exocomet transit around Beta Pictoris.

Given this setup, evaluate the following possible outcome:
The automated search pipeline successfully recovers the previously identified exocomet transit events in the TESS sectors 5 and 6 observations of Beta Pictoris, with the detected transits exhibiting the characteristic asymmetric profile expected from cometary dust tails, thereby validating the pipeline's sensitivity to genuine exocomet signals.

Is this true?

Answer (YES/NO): NO